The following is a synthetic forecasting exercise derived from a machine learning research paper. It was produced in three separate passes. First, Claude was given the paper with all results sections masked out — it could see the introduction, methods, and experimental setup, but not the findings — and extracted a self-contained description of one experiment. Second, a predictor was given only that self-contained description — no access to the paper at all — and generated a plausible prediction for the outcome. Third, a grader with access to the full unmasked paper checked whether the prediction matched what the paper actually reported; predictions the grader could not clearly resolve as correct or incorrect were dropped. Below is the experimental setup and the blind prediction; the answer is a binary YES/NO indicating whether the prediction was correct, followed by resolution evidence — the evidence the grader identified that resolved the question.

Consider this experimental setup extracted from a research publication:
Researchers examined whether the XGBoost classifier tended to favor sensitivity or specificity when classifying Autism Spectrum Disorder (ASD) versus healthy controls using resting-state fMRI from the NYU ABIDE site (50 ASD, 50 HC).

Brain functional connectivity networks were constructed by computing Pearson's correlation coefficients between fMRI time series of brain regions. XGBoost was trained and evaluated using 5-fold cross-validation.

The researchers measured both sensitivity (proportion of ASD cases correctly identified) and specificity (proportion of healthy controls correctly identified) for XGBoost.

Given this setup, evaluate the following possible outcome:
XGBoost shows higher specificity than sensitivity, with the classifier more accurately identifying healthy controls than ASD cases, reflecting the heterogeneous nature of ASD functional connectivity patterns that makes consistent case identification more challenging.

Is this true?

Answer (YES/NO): NO